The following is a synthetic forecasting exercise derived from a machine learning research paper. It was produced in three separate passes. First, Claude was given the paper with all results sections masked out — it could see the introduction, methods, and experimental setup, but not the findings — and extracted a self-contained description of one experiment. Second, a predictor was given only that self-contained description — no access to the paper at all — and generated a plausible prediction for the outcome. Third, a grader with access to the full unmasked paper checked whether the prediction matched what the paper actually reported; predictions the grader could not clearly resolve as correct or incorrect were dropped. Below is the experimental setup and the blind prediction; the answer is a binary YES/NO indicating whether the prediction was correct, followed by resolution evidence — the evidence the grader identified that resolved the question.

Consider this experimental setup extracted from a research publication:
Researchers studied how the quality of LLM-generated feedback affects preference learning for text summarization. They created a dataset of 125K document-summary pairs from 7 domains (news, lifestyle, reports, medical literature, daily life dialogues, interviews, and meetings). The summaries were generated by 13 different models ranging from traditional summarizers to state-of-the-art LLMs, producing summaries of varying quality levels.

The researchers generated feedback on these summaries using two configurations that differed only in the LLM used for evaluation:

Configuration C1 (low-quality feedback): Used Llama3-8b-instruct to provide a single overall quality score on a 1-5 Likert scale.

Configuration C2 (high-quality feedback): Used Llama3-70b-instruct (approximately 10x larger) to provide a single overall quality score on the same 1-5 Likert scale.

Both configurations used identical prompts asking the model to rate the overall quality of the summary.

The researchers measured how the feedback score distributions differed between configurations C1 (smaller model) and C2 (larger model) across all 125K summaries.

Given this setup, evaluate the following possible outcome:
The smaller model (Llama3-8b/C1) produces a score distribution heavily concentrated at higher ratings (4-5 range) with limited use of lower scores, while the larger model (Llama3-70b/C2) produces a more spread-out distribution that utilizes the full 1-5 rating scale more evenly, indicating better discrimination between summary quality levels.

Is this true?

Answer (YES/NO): NO